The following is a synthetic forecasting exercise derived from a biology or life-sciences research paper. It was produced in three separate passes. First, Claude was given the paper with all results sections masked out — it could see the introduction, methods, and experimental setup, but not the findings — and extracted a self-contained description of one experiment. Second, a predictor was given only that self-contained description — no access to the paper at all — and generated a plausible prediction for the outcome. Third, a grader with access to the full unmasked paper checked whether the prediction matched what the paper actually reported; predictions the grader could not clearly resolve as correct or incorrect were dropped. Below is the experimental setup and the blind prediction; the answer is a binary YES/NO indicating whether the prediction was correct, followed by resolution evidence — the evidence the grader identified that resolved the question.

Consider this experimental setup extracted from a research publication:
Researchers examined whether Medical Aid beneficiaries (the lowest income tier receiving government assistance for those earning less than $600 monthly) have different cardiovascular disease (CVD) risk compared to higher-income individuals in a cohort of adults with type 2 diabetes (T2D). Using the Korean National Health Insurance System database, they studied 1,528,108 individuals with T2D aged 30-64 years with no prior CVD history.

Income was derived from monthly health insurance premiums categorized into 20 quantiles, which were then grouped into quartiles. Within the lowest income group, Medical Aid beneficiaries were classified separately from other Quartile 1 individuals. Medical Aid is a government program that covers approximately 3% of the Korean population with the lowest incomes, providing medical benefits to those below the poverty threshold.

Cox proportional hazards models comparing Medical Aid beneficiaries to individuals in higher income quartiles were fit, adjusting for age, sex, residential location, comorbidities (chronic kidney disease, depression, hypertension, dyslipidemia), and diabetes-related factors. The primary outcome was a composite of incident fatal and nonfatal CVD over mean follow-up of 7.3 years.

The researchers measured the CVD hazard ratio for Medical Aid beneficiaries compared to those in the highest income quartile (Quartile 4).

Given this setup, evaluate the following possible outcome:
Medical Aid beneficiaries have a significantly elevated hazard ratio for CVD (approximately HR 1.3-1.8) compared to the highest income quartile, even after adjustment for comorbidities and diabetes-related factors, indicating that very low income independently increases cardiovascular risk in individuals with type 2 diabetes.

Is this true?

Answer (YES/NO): NO